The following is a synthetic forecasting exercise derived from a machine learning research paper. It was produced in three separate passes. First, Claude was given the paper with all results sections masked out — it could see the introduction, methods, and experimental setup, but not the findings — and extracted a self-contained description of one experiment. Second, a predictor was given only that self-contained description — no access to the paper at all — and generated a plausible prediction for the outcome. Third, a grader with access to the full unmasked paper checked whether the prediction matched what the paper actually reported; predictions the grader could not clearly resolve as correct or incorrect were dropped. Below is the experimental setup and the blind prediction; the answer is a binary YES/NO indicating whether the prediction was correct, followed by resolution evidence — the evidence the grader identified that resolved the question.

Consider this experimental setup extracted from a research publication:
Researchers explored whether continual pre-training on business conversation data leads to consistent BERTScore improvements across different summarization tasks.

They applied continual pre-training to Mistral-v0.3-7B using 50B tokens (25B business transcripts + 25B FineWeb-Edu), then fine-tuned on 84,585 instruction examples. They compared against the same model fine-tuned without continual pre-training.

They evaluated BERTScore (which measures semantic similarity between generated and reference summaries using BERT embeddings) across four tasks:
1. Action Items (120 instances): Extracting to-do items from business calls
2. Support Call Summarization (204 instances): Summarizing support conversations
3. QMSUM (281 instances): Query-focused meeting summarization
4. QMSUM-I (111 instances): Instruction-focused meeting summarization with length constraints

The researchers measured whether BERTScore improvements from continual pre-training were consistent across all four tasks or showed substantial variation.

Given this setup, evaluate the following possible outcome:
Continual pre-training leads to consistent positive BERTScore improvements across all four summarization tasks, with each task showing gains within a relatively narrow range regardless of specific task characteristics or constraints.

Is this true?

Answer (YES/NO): NO